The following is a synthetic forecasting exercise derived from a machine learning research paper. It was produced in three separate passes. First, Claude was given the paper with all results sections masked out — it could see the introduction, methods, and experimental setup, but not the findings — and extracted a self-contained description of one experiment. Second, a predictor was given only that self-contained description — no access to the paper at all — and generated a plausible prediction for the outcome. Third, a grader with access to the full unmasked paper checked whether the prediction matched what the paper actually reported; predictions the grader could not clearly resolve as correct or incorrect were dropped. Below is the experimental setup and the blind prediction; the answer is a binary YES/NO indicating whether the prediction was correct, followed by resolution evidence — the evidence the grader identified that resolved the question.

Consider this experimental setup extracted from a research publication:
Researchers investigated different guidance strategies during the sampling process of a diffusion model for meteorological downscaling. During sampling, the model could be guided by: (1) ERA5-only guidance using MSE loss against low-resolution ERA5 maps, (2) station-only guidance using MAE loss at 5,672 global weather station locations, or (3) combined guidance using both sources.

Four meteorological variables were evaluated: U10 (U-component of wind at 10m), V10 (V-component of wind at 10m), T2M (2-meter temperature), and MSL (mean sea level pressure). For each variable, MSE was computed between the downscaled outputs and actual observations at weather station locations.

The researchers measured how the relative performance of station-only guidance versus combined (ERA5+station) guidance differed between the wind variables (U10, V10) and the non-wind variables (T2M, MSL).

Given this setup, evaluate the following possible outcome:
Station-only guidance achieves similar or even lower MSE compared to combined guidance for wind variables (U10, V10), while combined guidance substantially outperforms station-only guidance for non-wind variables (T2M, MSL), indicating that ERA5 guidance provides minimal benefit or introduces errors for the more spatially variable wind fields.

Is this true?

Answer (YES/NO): YES